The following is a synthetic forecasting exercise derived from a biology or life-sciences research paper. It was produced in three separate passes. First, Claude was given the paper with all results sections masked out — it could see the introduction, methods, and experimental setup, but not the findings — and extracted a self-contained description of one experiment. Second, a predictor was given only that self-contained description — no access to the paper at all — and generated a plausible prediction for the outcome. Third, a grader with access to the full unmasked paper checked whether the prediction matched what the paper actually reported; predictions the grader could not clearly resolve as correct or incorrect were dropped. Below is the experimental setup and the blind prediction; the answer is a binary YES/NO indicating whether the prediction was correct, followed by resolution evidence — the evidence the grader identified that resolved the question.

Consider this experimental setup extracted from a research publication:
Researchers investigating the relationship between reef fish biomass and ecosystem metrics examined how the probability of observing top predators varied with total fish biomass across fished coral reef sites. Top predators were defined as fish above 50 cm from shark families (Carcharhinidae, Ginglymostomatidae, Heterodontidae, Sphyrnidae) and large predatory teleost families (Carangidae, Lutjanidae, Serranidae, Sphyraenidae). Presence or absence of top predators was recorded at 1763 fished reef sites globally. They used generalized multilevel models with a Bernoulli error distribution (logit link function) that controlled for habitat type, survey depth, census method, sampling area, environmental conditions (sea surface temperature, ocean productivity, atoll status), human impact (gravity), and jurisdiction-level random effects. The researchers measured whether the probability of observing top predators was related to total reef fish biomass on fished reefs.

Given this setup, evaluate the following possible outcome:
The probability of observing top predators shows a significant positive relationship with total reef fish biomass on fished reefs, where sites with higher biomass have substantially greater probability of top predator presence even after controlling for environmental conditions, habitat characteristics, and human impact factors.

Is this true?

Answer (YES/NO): YES